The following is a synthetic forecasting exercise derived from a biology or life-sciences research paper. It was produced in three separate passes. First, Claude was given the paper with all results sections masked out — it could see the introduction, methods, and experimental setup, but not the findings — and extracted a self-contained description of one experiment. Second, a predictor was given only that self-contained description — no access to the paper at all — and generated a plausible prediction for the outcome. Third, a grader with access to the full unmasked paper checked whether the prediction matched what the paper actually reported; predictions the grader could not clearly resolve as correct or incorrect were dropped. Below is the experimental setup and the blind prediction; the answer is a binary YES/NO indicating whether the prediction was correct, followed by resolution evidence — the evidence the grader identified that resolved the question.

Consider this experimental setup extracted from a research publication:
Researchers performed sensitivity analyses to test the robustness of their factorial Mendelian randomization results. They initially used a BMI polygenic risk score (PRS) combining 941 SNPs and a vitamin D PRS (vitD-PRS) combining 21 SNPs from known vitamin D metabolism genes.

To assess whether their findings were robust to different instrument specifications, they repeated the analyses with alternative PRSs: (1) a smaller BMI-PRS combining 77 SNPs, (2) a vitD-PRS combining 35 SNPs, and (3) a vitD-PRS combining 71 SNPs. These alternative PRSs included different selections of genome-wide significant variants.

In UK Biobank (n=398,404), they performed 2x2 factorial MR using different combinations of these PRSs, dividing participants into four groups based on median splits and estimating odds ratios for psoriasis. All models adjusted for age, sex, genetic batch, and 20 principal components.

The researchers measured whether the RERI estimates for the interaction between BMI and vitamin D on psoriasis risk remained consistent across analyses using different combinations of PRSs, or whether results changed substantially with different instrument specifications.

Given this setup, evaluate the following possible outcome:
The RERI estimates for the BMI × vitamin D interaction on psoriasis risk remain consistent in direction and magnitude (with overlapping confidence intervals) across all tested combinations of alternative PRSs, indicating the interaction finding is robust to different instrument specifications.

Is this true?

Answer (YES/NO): YES